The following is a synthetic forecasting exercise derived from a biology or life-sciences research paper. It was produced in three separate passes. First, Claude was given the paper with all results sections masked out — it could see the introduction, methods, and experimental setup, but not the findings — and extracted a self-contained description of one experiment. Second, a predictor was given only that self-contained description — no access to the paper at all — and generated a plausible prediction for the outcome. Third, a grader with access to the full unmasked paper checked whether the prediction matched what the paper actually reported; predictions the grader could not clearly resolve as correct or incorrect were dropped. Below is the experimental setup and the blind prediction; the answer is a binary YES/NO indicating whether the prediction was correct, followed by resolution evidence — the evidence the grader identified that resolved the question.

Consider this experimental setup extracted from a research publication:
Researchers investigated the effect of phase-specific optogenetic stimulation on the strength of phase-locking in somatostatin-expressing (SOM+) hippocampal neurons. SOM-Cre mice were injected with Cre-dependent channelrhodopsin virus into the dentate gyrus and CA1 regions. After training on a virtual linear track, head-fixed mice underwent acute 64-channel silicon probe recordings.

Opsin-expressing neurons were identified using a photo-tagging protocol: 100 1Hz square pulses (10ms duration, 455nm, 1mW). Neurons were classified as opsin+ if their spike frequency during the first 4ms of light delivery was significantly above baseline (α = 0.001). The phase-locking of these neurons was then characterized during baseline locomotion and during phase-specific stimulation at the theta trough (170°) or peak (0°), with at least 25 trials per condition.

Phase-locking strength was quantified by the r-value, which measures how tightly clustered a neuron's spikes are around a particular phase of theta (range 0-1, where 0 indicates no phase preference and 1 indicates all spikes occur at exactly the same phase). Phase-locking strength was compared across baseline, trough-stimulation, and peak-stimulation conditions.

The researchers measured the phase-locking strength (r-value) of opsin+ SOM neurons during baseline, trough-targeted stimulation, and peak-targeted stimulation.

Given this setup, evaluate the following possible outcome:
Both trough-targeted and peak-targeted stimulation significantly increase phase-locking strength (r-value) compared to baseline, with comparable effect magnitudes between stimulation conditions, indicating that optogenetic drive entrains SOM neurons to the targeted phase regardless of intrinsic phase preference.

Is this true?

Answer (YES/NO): NO